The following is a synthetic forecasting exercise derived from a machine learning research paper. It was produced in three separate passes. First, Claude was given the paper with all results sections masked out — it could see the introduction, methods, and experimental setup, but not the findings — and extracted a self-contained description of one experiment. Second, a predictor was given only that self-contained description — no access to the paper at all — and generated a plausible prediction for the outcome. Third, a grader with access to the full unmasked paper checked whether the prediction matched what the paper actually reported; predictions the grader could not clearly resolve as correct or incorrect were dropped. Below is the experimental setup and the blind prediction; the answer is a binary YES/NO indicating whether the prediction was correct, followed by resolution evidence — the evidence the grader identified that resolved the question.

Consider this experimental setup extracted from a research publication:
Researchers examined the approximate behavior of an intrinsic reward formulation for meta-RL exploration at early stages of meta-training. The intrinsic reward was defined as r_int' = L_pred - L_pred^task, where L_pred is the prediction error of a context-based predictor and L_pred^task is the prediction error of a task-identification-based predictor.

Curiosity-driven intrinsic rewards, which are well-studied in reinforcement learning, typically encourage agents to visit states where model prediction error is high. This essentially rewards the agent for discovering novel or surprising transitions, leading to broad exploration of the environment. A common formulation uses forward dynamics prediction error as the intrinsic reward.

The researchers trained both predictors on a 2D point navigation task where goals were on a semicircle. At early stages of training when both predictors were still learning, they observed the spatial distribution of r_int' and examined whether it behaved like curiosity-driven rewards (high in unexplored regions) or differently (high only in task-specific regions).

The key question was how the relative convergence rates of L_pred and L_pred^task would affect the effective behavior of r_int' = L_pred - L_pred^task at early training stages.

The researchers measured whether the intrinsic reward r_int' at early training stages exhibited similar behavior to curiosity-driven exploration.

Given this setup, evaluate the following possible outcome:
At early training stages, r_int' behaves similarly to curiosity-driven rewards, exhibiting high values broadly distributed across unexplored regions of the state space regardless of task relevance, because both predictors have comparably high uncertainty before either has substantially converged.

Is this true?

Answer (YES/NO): NO